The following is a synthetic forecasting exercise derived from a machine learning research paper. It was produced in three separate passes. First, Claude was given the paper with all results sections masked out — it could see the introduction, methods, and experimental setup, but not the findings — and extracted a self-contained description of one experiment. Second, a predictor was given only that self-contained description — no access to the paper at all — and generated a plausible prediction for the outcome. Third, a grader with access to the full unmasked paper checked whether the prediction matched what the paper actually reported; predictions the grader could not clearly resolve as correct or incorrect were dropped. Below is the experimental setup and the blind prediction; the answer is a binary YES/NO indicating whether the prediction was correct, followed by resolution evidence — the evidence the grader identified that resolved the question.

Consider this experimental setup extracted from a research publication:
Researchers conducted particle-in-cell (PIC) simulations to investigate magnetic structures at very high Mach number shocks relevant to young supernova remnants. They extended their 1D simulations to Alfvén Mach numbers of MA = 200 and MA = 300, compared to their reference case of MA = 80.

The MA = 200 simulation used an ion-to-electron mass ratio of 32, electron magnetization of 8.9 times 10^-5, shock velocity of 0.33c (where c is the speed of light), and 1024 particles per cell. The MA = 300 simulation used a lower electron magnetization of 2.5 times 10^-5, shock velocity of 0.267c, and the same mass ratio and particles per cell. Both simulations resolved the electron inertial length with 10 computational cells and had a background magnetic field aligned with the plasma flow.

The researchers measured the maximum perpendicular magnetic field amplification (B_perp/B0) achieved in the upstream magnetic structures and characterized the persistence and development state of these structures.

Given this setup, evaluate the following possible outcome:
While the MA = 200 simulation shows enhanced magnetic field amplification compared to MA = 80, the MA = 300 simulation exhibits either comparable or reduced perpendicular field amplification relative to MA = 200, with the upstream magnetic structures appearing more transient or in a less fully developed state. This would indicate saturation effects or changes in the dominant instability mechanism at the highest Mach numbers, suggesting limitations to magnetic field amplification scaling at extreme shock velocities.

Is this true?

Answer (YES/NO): NO